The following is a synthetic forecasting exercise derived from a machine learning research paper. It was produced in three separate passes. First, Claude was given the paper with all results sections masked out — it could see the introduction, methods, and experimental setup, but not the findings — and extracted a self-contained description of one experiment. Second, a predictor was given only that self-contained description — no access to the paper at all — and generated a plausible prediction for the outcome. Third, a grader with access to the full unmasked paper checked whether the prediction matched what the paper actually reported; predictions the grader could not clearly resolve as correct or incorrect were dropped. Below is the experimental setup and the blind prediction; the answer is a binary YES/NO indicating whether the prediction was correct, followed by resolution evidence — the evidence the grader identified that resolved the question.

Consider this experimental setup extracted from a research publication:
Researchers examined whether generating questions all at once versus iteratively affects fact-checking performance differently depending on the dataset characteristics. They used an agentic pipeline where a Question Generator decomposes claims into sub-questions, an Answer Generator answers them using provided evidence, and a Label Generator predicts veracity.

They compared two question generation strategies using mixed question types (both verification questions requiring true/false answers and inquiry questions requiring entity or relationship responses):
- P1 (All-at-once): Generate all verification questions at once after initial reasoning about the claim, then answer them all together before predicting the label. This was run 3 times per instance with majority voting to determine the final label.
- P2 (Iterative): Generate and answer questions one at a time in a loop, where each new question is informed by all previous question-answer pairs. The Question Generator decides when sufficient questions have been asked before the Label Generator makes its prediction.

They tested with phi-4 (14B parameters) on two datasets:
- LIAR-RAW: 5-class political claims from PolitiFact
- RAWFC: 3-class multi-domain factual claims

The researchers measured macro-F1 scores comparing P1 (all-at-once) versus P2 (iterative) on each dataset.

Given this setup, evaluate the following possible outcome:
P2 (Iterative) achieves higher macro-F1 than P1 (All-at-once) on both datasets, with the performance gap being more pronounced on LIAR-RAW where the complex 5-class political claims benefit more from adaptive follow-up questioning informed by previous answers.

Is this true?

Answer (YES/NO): NO